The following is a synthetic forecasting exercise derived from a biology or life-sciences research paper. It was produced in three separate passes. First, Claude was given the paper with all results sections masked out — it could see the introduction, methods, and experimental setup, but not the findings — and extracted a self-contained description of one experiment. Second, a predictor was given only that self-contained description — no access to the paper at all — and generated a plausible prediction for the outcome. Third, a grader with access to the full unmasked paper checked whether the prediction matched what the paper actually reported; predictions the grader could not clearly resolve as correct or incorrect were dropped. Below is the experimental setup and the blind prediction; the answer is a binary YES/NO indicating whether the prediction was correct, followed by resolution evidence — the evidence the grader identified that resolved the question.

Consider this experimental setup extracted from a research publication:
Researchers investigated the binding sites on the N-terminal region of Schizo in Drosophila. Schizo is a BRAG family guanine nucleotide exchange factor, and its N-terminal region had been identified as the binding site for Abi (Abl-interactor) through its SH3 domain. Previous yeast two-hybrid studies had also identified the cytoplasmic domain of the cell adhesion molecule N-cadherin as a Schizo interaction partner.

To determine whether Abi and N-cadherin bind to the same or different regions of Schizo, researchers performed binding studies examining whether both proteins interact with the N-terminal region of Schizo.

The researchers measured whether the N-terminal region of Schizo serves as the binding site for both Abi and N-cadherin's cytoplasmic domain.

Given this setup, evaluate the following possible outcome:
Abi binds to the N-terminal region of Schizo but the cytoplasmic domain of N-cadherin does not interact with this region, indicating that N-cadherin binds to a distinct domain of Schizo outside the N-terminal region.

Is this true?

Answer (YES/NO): NO